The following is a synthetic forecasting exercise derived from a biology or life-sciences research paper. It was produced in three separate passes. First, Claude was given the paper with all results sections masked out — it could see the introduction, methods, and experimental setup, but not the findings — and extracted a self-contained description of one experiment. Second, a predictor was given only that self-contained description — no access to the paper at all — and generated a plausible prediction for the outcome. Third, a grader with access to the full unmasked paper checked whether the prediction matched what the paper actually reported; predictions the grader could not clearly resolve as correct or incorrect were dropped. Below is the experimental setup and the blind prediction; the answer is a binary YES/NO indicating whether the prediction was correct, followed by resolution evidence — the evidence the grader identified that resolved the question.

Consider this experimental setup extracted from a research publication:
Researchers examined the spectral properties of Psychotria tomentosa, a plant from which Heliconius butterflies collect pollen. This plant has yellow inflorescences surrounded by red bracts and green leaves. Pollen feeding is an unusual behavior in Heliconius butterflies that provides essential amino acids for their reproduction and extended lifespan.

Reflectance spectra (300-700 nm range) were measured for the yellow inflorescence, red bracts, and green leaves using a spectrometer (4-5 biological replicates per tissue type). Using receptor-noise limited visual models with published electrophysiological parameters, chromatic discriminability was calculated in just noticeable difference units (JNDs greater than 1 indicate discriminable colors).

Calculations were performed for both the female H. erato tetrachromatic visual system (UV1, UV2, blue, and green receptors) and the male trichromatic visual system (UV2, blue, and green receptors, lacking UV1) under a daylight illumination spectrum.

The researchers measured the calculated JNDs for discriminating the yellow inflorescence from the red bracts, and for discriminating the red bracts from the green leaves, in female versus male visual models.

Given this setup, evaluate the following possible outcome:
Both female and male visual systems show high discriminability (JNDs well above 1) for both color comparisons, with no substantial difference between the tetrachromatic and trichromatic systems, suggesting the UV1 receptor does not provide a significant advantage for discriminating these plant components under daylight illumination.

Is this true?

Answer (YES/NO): YES